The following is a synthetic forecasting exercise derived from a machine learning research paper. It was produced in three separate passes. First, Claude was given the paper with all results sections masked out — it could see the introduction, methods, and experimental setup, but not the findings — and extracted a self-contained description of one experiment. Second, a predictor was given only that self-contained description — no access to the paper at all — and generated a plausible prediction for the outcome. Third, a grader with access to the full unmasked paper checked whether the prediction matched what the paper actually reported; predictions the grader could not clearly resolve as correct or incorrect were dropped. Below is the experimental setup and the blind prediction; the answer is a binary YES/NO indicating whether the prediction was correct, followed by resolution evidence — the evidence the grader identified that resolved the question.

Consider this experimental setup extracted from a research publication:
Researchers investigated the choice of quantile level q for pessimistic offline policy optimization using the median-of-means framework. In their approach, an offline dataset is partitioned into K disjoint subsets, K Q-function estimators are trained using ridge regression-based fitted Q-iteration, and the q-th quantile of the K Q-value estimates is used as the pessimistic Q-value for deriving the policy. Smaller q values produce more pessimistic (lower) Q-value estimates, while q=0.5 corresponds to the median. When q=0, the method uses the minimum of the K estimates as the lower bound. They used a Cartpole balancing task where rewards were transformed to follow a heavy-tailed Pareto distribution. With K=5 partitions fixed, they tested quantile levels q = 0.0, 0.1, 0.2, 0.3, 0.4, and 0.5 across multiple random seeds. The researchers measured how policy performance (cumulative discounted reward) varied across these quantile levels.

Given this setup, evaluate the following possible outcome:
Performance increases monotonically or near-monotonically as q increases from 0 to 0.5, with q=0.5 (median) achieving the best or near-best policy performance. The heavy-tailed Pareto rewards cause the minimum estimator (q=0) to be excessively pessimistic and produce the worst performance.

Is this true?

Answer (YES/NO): NO